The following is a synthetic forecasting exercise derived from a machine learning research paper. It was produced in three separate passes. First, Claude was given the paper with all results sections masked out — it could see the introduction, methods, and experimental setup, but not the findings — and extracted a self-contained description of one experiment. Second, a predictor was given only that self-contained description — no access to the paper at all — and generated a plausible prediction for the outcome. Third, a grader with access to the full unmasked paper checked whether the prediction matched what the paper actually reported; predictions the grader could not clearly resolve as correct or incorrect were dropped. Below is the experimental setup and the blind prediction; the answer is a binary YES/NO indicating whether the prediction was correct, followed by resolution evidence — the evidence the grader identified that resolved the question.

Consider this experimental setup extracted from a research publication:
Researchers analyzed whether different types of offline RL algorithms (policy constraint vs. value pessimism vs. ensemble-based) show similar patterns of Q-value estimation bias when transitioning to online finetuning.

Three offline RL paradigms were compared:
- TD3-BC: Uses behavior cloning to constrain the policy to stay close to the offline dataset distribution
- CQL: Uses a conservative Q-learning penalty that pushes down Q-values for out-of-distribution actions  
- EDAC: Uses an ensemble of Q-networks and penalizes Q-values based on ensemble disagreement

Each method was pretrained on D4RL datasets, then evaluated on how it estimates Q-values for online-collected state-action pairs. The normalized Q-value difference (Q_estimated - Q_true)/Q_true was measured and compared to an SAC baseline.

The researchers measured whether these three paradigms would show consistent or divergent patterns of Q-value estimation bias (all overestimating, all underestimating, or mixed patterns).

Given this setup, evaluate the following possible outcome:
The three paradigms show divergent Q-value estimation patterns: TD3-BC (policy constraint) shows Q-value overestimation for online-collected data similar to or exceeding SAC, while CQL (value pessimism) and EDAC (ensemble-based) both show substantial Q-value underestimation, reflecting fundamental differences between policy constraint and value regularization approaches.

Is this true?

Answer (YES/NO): NO